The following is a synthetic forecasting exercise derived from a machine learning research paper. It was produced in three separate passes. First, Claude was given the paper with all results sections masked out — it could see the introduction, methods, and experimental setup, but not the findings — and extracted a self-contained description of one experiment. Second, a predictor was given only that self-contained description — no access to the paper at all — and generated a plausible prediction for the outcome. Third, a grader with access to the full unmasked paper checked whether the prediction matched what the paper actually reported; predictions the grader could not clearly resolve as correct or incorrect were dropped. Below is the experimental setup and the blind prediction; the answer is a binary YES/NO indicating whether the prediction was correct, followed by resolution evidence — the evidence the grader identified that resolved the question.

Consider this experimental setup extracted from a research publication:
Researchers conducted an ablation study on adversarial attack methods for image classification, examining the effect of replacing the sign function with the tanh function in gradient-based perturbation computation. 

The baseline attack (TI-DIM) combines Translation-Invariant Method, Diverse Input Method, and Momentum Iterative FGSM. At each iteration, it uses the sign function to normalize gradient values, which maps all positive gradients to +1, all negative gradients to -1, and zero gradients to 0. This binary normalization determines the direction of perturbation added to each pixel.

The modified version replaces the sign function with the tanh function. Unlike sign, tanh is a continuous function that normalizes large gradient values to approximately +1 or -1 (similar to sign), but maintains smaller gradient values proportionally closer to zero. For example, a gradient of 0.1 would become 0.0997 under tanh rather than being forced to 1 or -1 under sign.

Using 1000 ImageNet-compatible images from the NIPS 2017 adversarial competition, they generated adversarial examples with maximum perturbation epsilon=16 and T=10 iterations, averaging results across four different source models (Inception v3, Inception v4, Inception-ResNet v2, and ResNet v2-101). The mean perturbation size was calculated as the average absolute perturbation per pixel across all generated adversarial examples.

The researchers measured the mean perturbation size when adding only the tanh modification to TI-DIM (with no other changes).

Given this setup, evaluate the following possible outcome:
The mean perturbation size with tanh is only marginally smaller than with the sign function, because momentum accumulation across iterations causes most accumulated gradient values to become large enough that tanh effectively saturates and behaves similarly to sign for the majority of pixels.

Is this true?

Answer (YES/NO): NO